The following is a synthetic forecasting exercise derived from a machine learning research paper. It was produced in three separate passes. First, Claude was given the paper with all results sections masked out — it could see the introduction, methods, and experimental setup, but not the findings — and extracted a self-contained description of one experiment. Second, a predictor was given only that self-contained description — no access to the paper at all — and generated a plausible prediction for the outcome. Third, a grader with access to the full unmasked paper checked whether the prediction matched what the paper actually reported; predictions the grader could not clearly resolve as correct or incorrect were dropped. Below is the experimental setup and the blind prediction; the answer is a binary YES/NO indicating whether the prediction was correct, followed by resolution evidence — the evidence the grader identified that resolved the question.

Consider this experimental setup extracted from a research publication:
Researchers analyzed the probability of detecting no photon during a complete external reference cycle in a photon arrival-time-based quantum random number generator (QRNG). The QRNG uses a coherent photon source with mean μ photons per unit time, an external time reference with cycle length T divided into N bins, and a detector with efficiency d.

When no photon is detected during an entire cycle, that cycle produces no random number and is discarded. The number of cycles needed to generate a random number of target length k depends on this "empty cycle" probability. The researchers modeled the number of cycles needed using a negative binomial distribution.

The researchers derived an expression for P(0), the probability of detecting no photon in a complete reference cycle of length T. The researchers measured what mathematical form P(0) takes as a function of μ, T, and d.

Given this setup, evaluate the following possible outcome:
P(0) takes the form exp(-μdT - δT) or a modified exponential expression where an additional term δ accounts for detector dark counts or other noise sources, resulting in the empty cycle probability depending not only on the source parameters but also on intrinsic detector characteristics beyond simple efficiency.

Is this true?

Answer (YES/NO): NO